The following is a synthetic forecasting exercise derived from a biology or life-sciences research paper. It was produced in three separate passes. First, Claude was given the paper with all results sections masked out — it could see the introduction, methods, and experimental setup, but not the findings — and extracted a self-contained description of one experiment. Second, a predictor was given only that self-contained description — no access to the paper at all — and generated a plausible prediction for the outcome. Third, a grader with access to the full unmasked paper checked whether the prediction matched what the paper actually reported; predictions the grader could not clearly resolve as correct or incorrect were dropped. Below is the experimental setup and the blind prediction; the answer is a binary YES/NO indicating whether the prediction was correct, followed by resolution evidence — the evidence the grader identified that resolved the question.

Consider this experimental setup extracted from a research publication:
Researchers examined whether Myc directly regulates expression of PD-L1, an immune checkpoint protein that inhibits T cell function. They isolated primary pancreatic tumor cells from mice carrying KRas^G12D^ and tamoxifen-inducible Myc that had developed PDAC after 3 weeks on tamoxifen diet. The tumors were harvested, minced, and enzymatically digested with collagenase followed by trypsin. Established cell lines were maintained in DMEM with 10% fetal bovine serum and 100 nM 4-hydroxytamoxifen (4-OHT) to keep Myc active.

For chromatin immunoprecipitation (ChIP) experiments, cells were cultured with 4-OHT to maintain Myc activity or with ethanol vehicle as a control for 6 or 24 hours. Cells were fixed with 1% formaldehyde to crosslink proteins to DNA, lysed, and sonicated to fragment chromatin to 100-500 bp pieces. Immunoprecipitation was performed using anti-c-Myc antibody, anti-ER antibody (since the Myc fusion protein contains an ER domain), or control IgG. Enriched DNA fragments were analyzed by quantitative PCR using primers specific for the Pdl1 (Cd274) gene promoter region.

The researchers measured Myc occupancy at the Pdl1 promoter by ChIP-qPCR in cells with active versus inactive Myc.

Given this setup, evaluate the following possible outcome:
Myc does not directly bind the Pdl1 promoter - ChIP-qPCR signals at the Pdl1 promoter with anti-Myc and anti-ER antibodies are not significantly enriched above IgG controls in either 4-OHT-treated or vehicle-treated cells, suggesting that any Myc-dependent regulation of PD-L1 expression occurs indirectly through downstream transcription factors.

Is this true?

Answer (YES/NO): NO